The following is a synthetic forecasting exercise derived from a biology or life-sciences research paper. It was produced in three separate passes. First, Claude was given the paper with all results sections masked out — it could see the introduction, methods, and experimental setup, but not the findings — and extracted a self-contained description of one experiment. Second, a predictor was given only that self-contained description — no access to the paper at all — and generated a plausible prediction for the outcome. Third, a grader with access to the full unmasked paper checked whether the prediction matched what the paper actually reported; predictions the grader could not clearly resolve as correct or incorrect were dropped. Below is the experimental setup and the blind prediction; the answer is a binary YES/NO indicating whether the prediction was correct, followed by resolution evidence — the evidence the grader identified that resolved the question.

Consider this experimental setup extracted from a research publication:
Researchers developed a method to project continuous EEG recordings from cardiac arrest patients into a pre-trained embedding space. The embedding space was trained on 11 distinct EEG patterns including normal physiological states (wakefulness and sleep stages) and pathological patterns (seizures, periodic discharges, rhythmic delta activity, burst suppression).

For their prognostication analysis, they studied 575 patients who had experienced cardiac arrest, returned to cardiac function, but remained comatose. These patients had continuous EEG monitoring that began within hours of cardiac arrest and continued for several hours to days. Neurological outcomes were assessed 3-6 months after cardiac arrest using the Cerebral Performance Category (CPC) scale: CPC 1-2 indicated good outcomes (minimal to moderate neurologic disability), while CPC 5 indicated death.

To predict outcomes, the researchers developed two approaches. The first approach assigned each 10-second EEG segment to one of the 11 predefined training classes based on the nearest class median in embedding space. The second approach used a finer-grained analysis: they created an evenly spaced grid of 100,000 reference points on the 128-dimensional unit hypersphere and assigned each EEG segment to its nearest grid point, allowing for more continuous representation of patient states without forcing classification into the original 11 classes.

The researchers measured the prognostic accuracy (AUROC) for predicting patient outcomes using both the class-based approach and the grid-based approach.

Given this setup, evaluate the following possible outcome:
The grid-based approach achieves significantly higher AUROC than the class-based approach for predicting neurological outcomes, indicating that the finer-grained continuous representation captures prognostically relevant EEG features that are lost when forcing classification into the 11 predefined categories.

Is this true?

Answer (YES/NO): YES